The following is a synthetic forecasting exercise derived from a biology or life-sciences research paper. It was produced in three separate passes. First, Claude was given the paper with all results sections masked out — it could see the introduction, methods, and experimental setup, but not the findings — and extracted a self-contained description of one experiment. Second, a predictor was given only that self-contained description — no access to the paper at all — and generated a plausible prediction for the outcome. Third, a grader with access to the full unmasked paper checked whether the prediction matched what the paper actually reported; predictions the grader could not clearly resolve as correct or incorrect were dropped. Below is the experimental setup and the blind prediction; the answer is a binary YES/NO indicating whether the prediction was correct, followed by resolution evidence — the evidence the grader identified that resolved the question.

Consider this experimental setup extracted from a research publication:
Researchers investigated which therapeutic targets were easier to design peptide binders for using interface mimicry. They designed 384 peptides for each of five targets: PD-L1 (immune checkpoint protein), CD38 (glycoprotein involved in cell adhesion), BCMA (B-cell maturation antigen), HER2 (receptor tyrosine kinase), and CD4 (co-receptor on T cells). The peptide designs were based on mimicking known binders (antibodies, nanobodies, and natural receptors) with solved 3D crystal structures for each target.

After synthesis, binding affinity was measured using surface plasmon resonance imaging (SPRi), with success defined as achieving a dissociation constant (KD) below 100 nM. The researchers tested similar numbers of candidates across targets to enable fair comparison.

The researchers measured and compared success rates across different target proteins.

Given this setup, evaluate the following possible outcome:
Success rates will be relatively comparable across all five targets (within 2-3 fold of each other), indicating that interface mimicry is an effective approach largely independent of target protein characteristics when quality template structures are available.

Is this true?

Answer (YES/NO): NO